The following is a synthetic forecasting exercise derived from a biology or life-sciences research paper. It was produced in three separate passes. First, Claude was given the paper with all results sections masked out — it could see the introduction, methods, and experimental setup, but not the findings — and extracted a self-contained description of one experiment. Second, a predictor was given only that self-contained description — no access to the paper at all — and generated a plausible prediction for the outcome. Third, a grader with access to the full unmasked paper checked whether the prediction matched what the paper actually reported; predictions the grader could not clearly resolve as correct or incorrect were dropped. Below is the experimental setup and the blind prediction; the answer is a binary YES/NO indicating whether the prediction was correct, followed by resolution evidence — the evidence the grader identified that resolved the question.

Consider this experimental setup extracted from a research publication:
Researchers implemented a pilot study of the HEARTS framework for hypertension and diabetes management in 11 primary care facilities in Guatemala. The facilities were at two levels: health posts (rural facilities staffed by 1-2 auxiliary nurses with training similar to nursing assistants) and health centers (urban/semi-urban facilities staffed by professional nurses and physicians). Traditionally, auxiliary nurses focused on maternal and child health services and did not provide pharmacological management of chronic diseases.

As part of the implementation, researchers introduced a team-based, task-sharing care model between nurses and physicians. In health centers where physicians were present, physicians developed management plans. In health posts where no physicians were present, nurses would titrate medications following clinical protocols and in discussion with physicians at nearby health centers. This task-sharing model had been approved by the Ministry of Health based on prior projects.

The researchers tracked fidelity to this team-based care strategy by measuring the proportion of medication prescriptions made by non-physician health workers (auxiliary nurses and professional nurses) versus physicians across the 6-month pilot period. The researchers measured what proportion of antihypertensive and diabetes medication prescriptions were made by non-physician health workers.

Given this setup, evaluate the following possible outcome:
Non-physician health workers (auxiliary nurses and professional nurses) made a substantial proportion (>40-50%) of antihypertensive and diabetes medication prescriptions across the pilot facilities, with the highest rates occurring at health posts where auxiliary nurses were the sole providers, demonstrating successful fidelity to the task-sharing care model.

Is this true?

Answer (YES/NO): NO